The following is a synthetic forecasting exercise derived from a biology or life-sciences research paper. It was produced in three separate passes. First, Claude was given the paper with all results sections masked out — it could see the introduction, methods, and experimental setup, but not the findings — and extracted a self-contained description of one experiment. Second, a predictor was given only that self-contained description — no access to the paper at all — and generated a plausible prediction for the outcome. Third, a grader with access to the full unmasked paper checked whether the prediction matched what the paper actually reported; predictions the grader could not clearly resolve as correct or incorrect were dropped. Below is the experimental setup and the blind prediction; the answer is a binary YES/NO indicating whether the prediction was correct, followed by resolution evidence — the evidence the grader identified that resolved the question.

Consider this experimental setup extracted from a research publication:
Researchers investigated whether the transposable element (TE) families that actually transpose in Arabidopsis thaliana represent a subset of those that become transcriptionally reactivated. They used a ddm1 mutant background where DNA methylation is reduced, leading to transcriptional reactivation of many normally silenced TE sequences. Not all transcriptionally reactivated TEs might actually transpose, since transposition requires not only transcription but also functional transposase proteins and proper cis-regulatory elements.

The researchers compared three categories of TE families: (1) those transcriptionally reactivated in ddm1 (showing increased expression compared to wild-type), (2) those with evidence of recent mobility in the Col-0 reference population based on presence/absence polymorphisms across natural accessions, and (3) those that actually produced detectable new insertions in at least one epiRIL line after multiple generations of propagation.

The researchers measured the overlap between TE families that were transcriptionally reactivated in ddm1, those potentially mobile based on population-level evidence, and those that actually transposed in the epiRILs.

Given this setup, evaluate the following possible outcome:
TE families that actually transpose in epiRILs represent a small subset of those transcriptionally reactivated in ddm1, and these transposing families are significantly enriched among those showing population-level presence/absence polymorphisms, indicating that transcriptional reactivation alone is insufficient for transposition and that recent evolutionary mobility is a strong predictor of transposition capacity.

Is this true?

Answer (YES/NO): YES